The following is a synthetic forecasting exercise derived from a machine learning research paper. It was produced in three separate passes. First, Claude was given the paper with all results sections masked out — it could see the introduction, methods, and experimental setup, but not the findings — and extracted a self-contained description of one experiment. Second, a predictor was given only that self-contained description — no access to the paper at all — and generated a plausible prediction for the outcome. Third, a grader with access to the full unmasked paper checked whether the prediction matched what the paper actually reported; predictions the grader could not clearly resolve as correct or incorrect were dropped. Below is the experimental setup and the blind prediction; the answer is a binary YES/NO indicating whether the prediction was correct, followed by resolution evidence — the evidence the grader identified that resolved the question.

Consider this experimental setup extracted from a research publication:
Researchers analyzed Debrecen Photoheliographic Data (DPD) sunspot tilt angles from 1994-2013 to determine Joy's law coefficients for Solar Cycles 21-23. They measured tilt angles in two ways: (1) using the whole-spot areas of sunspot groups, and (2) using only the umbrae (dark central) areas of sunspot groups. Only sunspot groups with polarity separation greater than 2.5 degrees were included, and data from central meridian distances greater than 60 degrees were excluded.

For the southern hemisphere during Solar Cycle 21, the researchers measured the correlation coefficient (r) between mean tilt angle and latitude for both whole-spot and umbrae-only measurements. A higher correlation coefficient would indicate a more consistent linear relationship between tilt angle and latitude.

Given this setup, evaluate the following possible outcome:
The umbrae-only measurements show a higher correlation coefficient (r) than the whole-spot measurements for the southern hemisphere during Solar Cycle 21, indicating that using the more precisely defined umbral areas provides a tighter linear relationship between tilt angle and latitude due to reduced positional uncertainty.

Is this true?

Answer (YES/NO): YES